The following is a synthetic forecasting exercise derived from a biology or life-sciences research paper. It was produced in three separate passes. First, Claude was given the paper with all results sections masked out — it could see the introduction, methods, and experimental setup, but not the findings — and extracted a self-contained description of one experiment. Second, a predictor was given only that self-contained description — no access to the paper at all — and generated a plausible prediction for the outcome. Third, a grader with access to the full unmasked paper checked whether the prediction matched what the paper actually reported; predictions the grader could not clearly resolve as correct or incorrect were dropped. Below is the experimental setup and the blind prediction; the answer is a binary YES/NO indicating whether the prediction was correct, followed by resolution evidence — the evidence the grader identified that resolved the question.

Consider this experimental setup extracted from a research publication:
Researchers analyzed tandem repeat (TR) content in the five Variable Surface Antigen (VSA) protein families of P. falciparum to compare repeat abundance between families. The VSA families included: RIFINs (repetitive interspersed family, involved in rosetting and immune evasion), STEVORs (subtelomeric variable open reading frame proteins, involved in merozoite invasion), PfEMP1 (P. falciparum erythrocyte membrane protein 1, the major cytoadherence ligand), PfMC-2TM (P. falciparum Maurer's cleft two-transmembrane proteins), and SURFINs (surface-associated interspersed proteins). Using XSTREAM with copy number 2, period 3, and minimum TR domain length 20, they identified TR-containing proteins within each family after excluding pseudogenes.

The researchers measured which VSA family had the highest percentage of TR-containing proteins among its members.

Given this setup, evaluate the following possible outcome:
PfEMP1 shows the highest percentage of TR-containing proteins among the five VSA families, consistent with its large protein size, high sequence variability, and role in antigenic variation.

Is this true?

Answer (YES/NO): NO